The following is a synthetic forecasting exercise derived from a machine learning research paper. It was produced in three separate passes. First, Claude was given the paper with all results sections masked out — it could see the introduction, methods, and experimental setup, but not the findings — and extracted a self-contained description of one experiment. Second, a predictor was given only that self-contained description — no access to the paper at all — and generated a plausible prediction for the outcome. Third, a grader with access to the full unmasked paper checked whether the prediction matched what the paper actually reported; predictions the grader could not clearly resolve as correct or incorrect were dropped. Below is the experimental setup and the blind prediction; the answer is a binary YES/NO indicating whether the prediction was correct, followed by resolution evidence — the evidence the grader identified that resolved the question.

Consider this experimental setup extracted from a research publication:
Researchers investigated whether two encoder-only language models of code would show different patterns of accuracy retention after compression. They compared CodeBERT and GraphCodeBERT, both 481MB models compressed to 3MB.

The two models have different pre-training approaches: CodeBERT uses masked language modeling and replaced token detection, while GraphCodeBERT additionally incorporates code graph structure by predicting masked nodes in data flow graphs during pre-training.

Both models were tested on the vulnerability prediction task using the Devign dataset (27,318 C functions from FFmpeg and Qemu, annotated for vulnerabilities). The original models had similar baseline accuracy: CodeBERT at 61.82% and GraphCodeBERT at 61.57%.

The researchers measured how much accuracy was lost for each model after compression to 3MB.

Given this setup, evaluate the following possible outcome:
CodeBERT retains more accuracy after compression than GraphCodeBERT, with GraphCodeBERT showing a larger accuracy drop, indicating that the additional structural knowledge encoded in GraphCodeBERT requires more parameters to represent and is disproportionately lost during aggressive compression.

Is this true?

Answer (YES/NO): NO